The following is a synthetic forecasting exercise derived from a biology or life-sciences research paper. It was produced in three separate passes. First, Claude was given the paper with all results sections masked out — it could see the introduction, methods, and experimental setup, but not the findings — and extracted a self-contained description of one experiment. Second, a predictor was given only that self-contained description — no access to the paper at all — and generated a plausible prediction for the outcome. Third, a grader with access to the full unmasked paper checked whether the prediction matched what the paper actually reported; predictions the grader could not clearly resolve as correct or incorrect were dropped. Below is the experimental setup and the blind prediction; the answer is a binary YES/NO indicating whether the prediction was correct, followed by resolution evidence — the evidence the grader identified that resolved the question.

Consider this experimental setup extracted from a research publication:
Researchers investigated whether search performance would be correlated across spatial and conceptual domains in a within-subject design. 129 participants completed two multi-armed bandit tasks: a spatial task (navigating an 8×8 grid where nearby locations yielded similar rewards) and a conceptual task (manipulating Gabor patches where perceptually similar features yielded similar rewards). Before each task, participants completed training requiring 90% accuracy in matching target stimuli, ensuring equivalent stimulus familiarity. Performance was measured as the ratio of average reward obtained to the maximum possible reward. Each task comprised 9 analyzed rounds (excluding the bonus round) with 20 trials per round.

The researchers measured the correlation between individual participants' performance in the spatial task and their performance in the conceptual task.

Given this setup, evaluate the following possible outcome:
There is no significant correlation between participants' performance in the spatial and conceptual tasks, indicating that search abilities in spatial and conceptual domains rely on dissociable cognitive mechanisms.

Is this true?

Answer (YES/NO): NO